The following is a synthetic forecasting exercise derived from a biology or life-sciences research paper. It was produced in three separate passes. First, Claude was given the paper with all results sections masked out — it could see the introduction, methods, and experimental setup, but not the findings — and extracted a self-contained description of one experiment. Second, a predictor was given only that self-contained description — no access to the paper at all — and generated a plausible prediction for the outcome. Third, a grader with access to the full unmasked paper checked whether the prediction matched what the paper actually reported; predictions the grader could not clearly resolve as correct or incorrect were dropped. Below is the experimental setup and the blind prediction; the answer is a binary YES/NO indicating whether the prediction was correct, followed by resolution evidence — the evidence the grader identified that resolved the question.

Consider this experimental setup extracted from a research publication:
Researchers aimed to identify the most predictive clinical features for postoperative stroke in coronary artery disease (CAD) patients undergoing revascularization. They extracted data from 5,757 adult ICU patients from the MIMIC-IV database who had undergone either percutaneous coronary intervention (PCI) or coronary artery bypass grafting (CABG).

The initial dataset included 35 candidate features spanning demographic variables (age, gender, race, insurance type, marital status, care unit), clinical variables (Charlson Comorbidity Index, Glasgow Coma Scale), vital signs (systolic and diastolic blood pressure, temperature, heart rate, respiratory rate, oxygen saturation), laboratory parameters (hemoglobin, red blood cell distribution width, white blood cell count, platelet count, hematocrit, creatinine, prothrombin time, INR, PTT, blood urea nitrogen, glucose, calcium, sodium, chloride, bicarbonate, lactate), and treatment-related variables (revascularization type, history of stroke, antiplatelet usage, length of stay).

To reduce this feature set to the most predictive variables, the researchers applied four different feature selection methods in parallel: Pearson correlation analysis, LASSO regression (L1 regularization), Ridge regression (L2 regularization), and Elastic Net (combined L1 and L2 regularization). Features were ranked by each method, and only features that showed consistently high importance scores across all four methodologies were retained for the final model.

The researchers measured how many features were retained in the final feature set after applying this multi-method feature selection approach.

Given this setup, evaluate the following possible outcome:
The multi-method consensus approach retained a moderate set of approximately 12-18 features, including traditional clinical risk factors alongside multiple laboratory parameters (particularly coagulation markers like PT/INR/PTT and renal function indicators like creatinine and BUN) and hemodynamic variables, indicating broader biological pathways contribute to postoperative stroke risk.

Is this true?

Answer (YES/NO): NO